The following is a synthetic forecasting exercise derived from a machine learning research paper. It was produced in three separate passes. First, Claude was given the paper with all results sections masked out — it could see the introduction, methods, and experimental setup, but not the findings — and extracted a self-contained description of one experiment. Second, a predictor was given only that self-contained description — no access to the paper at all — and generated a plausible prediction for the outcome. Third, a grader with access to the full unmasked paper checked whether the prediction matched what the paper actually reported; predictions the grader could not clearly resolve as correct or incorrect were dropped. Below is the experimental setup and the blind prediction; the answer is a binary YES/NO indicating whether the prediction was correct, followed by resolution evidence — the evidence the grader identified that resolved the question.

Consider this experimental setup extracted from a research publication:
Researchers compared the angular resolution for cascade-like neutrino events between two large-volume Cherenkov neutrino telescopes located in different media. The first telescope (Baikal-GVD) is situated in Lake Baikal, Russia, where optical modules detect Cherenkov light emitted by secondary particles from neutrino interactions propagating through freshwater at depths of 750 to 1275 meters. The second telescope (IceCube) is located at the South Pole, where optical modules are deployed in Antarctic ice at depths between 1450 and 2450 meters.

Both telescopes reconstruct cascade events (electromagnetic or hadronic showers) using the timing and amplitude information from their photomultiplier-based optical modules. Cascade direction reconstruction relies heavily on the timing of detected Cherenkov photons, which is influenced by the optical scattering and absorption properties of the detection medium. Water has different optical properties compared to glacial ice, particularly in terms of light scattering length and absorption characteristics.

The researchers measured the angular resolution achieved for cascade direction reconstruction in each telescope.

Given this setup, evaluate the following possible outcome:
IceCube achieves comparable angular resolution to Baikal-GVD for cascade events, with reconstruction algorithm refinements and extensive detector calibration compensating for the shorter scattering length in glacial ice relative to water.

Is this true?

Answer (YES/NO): NO